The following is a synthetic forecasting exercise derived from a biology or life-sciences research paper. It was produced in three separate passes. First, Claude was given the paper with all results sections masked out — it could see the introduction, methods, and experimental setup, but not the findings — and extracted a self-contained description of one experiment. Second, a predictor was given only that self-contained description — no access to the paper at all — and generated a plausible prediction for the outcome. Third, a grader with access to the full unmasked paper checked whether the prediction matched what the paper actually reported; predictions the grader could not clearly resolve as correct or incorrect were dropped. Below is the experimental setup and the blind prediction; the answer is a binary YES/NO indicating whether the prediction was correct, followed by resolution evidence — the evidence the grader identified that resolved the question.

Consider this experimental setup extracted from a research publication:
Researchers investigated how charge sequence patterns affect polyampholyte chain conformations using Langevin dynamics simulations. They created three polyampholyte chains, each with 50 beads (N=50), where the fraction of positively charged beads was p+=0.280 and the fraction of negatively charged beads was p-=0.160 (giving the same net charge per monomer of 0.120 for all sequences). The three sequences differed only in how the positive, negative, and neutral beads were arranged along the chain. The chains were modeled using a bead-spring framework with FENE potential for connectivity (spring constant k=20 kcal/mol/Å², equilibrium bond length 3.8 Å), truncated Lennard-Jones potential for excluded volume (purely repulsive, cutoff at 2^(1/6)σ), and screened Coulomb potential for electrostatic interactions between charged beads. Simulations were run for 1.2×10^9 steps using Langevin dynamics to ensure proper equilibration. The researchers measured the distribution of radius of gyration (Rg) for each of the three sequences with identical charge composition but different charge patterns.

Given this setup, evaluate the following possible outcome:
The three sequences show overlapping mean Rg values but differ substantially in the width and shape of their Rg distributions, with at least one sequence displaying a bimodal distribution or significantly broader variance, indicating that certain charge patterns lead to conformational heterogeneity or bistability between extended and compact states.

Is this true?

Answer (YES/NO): NO